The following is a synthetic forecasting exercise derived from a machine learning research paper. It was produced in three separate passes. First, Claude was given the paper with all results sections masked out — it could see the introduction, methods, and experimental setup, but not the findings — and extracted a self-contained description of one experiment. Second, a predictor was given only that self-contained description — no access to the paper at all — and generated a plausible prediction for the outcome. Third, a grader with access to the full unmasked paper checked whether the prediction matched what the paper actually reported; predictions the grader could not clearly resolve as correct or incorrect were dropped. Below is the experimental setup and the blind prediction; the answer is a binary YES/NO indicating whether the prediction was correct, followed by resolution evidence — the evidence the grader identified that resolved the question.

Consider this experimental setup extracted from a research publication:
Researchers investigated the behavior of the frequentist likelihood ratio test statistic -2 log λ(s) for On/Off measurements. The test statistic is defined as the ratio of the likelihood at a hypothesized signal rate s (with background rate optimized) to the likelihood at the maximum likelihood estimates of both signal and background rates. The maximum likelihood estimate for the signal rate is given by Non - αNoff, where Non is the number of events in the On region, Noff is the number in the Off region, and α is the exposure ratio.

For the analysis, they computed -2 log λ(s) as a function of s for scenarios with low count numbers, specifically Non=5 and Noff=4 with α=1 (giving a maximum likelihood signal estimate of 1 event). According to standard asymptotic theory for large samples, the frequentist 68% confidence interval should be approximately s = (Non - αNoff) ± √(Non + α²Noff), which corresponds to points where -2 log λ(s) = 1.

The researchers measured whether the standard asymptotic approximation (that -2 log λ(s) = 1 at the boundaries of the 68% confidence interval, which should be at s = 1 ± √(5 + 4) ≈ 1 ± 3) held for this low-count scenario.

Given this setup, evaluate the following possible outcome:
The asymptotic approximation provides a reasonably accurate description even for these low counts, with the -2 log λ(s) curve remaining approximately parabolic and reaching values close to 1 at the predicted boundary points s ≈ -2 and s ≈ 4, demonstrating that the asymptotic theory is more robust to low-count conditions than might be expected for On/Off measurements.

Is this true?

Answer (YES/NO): NO